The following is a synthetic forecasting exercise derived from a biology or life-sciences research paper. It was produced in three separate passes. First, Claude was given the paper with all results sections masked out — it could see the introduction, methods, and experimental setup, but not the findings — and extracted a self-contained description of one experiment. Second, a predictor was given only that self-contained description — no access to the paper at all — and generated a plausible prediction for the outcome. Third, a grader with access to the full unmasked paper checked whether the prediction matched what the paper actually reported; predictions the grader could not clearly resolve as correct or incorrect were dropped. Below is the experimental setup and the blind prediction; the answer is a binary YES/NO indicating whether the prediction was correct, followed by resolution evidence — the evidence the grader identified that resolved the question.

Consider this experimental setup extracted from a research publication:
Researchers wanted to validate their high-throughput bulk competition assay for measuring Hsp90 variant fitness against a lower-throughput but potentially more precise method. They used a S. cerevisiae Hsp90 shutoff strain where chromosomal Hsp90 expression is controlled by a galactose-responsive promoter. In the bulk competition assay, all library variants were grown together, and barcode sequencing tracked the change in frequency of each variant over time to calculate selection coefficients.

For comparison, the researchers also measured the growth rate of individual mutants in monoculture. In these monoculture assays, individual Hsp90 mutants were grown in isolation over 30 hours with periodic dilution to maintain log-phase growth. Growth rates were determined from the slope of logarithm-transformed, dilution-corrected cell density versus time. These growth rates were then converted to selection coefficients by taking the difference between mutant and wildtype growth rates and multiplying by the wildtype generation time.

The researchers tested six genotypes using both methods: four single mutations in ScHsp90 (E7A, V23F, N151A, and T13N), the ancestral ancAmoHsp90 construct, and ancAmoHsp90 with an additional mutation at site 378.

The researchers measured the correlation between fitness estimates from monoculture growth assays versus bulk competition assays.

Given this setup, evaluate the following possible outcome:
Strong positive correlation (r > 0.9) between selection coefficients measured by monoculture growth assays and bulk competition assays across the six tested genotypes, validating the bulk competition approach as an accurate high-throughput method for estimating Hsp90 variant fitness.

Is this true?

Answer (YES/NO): YES